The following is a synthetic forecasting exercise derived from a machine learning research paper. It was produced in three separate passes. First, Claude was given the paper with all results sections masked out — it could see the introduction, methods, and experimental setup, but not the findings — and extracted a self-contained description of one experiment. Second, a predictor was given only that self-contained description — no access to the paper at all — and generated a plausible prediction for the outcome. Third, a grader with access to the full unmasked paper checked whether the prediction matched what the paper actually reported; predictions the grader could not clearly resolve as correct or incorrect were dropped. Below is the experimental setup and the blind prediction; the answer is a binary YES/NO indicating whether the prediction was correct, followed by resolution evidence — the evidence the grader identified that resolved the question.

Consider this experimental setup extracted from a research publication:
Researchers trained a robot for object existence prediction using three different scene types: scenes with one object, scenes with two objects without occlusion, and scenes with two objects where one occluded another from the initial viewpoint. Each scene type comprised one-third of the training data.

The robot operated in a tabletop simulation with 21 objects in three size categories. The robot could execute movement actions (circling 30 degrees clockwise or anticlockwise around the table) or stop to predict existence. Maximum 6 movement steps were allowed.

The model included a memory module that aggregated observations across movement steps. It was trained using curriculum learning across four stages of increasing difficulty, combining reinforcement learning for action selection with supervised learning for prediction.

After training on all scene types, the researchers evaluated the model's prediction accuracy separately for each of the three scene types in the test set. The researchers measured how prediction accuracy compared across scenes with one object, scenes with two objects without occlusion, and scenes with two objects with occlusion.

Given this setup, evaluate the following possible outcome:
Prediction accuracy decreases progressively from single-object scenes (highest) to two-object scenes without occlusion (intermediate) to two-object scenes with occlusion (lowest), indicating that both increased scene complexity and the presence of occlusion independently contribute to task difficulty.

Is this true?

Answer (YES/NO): NO